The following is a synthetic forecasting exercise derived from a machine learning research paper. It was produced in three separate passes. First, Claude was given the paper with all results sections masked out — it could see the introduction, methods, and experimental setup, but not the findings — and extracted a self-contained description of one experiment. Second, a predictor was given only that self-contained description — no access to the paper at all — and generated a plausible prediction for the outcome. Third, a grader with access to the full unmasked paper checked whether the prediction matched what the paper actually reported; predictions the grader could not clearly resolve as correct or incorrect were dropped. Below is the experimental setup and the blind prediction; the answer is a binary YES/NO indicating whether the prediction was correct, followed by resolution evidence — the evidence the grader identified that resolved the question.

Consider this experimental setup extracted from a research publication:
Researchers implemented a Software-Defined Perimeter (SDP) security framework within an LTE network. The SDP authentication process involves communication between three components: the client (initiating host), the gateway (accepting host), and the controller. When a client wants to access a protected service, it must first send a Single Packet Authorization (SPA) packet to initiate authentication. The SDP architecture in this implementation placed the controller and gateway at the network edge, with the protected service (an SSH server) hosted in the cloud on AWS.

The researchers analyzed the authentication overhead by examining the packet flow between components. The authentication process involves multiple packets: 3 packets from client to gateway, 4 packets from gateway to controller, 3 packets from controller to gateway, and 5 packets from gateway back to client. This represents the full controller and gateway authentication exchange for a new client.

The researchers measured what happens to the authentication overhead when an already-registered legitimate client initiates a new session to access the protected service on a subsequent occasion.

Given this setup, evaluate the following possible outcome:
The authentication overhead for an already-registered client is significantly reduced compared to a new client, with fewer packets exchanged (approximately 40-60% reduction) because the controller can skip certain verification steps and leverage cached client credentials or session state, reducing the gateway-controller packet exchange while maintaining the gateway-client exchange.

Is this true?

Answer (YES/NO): YES